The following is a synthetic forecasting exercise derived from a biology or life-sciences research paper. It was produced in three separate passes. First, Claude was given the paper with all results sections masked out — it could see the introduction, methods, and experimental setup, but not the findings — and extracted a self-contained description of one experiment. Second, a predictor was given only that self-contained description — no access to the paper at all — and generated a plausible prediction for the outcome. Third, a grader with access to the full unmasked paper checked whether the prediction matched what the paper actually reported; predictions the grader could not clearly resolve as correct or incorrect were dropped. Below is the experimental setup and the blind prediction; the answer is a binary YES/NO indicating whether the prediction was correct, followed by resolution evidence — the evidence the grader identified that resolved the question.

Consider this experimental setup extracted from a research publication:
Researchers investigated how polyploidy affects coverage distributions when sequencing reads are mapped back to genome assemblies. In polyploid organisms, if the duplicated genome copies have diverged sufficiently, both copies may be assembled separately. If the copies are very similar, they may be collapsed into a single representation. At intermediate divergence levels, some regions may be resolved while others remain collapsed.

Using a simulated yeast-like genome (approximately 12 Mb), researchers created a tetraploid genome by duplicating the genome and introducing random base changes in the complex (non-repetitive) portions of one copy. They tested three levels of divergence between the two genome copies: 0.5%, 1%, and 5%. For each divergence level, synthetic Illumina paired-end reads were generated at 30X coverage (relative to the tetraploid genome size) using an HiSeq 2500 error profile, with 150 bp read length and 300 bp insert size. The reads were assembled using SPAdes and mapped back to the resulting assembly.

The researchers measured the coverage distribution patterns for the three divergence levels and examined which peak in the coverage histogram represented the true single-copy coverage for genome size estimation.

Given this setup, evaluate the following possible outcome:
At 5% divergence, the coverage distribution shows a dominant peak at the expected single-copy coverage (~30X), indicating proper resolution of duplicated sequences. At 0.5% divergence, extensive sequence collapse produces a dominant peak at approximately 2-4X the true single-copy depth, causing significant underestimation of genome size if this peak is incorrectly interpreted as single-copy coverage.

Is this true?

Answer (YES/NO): YES